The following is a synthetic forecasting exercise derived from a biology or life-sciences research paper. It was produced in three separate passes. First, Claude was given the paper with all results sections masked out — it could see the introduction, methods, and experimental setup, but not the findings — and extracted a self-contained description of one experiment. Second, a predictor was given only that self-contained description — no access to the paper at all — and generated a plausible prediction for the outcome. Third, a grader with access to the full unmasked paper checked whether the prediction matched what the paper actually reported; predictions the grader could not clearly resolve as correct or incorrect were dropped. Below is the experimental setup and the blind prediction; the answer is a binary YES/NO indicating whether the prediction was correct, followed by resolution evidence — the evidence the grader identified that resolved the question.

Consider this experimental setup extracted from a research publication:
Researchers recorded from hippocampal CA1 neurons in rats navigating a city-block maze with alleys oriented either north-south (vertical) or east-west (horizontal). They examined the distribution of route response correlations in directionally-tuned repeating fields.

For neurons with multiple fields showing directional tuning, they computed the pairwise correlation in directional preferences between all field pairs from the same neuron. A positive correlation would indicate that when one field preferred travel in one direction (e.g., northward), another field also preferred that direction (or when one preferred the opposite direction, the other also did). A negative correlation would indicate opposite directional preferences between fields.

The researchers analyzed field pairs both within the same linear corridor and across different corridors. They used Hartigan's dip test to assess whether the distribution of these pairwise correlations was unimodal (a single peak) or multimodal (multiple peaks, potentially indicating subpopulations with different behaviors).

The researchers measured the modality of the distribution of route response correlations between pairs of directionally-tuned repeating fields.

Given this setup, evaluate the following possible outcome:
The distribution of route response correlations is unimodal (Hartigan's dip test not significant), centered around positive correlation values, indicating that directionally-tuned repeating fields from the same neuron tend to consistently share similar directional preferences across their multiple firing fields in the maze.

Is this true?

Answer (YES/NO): NO